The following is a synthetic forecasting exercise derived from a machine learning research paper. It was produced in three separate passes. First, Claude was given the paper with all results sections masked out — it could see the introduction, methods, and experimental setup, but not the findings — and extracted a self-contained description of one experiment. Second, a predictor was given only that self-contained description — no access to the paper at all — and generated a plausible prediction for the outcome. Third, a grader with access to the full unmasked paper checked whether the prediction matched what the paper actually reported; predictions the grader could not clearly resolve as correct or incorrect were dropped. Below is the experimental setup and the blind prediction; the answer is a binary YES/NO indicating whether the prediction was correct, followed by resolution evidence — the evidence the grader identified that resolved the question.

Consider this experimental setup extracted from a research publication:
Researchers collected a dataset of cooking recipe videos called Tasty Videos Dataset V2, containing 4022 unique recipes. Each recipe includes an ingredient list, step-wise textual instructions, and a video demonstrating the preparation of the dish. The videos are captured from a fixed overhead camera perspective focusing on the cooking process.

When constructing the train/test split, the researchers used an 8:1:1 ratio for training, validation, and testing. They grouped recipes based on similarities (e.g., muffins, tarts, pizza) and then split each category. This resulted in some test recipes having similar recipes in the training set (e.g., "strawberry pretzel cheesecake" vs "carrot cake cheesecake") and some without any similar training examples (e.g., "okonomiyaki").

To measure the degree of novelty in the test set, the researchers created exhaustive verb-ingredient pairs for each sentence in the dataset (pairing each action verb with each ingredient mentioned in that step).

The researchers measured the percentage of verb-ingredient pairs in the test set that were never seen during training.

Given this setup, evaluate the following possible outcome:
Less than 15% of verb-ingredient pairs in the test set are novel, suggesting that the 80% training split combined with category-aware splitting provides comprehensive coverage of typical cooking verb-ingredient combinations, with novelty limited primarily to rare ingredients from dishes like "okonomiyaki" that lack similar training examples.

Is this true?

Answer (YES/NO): NO